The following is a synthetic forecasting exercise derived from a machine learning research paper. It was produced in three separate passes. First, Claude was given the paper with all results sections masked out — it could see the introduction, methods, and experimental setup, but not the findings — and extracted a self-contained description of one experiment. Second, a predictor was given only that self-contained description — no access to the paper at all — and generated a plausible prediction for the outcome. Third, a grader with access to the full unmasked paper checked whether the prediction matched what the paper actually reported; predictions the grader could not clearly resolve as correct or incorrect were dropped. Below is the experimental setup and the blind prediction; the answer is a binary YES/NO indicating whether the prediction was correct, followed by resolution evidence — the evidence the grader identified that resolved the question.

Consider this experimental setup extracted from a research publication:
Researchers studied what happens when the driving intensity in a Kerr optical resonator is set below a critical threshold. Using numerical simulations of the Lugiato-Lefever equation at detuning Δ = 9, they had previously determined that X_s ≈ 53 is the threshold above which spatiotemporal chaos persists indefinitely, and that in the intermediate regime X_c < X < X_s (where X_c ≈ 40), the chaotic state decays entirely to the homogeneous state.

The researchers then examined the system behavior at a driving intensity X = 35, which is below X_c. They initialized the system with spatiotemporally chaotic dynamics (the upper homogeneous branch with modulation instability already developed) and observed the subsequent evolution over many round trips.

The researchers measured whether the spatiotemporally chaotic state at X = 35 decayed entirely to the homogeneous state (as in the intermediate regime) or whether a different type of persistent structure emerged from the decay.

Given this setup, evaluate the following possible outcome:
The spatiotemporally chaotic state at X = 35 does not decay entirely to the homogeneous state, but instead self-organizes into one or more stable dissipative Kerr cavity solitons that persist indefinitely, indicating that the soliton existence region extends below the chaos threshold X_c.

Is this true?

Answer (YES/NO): YES